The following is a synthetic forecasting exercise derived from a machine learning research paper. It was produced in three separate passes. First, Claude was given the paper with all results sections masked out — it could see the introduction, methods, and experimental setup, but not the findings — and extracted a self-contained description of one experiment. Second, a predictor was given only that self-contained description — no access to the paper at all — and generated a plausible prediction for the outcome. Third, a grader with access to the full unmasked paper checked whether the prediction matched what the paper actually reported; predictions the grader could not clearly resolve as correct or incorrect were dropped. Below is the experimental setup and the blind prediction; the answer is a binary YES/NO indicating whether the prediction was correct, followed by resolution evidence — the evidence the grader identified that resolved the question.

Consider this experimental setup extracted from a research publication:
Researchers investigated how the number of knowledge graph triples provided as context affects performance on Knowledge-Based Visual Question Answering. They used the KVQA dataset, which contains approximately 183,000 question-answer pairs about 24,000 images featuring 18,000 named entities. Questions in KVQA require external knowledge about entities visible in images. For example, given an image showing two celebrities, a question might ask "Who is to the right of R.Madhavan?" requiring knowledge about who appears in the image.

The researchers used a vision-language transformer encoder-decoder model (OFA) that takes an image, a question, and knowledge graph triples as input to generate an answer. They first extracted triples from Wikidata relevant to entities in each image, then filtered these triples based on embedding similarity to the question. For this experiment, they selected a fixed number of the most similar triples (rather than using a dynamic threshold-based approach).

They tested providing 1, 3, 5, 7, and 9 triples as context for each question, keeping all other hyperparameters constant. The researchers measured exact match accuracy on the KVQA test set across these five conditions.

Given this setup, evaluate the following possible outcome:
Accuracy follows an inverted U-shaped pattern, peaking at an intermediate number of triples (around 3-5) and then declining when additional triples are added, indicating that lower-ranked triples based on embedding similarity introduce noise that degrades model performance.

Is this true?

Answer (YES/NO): YES